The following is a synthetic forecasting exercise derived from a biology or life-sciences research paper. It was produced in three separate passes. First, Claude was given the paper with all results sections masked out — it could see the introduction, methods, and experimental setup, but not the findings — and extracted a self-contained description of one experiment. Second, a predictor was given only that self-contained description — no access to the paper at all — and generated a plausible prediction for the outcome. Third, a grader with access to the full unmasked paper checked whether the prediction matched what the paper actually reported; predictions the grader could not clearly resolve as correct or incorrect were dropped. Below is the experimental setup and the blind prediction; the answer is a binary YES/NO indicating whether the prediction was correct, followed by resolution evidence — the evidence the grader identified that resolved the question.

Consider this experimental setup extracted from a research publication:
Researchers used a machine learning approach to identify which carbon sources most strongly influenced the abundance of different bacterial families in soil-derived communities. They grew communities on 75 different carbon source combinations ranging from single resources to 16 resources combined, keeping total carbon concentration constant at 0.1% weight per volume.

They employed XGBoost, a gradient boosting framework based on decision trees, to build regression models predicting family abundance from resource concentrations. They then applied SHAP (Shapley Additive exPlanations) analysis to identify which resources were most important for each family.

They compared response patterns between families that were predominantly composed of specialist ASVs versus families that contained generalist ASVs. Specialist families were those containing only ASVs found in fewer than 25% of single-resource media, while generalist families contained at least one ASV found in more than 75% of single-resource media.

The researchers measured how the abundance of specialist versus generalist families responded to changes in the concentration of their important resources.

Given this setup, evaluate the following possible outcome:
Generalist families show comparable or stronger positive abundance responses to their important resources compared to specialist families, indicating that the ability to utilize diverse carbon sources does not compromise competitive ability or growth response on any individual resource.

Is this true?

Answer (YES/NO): NO